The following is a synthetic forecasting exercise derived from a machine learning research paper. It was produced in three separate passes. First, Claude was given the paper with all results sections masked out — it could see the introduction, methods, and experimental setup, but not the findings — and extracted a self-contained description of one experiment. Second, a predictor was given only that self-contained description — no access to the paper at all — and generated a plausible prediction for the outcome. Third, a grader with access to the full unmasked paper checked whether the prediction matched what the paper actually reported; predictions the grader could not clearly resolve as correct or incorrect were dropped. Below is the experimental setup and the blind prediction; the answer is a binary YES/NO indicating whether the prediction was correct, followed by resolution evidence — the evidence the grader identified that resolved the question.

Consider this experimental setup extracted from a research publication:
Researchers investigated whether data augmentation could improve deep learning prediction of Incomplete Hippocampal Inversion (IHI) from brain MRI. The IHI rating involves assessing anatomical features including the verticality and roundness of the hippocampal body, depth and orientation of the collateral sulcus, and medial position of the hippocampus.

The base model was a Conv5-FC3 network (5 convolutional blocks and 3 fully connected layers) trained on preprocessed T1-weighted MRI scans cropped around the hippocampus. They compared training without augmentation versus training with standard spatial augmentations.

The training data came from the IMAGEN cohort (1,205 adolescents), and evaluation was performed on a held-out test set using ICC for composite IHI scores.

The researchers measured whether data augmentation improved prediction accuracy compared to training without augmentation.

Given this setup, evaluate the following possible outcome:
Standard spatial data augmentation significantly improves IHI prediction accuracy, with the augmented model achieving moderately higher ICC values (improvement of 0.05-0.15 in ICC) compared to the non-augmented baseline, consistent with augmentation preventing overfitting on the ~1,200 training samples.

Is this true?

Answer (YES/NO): NO